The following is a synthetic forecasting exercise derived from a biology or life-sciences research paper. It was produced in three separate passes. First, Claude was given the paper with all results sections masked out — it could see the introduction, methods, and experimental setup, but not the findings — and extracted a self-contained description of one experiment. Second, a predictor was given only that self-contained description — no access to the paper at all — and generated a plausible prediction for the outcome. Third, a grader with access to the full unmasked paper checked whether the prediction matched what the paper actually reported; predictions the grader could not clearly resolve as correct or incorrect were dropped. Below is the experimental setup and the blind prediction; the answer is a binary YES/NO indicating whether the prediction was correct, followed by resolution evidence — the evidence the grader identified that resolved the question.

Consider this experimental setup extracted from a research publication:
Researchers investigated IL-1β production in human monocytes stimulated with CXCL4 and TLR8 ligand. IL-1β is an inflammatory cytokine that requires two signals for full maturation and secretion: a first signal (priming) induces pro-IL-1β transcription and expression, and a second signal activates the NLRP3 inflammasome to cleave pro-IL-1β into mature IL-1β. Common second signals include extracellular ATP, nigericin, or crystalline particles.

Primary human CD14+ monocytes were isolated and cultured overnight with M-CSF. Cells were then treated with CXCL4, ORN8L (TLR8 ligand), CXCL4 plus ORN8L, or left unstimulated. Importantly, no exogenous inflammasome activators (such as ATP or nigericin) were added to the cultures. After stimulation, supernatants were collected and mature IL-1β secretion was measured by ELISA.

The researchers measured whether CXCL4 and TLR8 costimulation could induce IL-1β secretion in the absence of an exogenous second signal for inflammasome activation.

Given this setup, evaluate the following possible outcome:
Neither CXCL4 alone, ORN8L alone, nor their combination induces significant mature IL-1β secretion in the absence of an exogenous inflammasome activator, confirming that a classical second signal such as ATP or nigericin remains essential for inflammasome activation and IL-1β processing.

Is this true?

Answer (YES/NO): NO